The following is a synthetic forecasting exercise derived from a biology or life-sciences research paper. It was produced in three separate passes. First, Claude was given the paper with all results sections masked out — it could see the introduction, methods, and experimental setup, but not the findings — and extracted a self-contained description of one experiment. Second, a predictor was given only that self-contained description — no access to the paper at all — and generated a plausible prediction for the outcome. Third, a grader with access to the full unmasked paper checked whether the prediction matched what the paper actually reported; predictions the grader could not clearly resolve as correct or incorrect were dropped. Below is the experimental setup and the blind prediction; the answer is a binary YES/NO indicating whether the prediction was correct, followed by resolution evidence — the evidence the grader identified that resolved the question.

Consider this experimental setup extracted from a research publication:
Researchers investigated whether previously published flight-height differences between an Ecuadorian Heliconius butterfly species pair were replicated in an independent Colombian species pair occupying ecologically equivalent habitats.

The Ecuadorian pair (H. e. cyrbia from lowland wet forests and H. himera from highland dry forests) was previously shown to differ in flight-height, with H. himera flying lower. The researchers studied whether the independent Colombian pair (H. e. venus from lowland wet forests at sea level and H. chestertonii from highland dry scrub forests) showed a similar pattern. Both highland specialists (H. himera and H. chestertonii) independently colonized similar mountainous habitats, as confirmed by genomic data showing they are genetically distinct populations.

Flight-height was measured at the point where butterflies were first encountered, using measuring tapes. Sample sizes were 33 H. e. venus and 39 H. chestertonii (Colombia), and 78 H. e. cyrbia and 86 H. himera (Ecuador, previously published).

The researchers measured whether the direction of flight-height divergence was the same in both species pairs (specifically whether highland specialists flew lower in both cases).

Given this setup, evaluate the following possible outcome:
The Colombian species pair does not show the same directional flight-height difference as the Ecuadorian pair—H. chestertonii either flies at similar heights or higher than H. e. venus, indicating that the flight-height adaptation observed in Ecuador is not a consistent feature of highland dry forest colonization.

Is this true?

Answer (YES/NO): NO